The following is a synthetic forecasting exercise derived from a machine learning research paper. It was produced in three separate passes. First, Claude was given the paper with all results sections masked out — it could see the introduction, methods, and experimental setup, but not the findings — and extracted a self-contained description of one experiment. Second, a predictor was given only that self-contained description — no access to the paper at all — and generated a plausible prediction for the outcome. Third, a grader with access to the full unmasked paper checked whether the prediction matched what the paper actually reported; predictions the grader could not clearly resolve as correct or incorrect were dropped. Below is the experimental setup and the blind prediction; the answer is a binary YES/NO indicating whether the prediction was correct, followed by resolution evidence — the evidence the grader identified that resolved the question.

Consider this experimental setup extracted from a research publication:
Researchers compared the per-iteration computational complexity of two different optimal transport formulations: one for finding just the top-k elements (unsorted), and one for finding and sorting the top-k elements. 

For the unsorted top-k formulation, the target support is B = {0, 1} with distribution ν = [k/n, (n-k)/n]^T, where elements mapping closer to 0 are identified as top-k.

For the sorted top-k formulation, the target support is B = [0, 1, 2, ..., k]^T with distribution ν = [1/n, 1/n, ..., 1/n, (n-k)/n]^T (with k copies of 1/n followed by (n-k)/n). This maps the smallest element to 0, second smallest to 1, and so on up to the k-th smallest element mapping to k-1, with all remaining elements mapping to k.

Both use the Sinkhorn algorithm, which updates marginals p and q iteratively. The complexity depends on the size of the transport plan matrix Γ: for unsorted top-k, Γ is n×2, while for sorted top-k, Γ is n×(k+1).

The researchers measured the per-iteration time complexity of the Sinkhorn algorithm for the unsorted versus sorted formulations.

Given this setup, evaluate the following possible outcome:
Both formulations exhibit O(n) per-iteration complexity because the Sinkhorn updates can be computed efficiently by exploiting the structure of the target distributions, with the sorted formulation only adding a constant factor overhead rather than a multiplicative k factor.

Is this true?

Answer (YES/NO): NO